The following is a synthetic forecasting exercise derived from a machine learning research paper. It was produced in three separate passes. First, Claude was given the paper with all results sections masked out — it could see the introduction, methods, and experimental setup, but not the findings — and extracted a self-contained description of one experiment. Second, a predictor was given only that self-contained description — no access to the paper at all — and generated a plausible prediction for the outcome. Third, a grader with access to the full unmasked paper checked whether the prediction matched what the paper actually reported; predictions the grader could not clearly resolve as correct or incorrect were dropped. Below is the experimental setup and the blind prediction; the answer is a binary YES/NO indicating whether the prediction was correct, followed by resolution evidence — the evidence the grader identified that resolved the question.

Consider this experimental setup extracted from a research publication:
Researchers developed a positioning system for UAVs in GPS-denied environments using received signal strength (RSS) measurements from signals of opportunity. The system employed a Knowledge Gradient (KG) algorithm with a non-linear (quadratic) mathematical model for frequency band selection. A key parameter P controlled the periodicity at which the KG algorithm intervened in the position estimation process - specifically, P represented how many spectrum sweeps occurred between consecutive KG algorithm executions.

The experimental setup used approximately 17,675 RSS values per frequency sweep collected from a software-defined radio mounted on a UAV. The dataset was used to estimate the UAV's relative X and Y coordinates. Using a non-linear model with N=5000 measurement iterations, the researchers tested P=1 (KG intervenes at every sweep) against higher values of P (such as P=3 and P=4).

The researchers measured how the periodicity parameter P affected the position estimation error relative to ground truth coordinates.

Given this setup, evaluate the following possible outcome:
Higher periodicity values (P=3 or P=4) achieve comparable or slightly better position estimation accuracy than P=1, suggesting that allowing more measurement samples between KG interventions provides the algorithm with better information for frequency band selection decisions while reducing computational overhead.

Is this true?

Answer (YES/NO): NO